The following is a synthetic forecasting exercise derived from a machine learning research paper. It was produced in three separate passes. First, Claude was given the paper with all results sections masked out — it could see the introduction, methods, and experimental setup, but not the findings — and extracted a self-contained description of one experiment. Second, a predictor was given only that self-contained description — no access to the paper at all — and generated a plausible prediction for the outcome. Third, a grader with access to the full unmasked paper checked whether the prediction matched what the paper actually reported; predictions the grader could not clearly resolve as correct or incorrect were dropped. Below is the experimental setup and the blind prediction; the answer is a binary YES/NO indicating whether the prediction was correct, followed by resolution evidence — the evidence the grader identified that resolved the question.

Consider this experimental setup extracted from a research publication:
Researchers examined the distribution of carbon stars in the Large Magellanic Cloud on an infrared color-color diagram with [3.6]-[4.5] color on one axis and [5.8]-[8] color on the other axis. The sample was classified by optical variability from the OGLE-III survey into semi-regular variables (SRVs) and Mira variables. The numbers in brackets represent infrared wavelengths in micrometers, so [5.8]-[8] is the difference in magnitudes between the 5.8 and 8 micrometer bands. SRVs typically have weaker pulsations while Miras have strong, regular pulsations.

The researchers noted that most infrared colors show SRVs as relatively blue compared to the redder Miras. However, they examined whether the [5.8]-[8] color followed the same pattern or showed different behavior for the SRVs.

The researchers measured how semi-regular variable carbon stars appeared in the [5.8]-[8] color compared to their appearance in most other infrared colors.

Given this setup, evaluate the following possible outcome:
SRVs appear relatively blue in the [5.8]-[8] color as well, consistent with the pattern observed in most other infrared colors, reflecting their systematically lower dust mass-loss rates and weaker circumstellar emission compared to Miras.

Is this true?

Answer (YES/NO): NO